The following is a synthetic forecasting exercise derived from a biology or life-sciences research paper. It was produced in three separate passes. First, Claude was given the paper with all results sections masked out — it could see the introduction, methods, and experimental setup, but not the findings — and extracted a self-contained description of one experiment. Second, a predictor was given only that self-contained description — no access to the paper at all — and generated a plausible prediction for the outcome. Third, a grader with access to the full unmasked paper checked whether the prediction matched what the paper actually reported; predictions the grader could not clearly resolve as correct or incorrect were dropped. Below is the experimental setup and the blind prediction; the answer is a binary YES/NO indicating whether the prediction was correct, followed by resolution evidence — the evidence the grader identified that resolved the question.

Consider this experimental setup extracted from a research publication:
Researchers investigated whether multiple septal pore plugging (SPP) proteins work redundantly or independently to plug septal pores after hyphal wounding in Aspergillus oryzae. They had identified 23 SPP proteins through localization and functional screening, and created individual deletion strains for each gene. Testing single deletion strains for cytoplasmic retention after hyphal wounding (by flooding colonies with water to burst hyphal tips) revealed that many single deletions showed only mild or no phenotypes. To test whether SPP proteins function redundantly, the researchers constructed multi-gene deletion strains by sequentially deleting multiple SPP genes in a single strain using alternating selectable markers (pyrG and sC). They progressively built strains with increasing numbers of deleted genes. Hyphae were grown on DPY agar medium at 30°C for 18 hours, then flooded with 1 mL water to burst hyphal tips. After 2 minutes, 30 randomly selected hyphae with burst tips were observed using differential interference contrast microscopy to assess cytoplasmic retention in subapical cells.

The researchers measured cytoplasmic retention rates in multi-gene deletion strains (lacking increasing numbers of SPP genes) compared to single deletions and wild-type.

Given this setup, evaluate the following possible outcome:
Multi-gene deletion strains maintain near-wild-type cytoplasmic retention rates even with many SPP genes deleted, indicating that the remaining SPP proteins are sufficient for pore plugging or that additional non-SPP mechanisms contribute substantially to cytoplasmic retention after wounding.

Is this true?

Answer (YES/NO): NO